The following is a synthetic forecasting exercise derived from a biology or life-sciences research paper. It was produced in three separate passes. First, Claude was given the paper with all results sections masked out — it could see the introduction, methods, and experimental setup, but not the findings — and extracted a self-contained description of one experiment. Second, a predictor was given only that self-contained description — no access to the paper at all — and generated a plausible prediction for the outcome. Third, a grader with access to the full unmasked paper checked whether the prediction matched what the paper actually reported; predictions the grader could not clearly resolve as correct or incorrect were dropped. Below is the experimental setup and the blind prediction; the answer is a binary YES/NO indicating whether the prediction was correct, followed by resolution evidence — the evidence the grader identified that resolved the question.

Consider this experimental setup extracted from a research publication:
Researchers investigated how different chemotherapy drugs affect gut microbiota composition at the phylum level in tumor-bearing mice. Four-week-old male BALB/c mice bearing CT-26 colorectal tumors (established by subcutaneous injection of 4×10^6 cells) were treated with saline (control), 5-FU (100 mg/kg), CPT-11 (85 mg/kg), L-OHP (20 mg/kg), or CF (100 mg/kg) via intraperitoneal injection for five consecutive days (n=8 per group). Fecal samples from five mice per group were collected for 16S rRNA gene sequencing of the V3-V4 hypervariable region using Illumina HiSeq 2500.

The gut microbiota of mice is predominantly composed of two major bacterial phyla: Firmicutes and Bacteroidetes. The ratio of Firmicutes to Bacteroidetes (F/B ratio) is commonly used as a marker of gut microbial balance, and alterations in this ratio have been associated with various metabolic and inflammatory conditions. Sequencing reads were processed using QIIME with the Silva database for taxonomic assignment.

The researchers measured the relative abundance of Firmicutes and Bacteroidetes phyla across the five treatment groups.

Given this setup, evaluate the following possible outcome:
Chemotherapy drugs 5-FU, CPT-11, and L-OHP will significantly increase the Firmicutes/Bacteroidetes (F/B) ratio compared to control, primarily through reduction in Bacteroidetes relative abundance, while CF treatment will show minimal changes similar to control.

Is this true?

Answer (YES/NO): NO